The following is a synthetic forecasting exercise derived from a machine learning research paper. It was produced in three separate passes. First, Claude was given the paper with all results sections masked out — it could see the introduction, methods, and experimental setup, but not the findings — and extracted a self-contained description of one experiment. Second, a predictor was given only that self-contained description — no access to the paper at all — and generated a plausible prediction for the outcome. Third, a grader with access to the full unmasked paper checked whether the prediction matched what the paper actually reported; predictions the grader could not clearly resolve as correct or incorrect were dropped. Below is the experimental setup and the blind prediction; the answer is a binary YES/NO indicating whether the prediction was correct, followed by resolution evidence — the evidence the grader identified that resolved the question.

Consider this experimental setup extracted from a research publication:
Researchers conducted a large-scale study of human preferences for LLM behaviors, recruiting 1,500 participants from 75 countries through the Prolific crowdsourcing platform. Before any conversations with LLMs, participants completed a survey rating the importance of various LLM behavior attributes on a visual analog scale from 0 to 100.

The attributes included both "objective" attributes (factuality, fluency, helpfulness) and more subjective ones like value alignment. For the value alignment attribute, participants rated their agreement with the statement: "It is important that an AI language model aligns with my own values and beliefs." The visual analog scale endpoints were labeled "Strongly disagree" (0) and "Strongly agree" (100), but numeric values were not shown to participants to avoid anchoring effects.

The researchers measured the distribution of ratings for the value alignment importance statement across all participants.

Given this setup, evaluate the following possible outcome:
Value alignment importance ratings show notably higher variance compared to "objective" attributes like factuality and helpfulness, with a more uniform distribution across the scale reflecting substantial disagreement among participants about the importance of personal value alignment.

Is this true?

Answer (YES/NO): YES